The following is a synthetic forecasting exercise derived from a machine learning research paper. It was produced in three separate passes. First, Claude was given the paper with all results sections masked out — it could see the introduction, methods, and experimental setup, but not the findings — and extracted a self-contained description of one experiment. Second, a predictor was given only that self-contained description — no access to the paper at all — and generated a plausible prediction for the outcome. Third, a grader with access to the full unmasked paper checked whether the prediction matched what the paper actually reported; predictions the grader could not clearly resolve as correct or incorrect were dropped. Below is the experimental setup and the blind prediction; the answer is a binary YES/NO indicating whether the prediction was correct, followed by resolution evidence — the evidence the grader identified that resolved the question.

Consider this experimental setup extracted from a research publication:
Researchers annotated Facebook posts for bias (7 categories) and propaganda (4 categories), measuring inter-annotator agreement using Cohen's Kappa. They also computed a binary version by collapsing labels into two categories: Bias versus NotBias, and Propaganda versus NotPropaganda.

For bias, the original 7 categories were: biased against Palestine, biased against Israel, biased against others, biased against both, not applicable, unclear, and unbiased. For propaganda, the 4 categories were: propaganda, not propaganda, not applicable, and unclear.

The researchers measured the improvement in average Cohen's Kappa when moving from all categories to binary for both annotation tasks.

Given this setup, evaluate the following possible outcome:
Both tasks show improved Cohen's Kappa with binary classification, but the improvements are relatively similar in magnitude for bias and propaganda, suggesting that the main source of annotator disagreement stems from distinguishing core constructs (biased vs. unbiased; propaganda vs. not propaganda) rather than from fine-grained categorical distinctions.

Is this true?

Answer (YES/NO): NO